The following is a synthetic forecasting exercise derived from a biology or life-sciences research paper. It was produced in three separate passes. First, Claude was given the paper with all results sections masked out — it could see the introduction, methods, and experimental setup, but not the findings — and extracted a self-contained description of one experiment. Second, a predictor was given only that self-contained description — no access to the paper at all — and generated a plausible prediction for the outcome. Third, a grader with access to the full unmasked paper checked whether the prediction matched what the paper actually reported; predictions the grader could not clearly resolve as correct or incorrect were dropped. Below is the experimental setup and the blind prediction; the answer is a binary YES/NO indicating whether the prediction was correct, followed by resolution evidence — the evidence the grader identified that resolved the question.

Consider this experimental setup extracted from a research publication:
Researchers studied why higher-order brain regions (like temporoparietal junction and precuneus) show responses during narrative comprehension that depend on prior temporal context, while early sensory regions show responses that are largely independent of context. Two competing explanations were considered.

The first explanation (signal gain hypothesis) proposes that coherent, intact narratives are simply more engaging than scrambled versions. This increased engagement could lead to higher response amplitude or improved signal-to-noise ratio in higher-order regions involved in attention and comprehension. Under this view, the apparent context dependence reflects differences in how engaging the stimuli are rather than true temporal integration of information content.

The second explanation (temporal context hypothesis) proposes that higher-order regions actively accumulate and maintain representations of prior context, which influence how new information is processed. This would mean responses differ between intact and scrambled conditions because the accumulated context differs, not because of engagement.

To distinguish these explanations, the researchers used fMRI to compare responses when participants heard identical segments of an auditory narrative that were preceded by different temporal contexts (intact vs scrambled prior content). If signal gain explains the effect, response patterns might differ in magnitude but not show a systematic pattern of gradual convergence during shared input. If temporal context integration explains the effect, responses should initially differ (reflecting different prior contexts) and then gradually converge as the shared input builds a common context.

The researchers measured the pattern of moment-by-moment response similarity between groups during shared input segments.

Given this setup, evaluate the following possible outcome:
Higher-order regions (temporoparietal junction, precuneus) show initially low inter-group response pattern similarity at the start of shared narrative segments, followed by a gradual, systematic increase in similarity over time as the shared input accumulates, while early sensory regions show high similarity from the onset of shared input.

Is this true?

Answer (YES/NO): NO